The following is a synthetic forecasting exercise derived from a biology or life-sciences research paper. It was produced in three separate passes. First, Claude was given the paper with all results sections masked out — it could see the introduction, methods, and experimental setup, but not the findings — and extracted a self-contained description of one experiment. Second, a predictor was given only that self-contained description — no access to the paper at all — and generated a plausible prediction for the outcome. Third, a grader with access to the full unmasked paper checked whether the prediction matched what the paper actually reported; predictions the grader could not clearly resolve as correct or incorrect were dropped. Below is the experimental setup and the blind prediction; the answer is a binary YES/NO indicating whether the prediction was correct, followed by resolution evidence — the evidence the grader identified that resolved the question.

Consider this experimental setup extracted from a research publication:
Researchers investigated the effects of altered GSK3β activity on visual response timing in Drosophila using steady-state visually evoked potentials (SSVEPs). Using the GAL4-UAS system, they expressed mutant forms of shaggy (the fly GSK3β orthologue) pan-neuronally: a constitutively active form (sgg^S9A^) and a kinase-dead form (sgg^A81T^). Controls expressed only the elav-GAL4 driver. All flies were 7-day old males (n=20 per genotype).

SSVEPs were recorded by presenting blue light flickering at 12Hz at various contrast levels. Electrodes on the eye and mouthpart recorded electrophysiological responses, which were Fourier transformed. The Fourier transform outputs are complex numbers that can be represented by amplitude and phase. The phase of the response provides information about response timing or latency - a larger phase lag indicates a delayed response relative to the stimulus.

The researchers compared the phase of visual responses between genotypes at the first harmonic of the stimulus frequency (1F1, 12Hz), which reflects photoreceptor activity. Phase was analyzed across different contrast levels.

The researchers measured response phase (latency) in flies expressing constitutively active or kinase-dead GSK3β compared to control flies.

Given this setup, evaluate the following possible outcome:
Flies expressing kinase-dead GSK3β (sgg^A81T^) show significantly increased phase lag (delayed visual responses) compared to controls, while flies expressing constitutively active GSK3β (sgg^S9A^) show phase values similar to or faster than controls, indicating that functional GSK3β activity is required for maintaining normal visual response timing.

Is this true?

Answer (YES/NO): NO